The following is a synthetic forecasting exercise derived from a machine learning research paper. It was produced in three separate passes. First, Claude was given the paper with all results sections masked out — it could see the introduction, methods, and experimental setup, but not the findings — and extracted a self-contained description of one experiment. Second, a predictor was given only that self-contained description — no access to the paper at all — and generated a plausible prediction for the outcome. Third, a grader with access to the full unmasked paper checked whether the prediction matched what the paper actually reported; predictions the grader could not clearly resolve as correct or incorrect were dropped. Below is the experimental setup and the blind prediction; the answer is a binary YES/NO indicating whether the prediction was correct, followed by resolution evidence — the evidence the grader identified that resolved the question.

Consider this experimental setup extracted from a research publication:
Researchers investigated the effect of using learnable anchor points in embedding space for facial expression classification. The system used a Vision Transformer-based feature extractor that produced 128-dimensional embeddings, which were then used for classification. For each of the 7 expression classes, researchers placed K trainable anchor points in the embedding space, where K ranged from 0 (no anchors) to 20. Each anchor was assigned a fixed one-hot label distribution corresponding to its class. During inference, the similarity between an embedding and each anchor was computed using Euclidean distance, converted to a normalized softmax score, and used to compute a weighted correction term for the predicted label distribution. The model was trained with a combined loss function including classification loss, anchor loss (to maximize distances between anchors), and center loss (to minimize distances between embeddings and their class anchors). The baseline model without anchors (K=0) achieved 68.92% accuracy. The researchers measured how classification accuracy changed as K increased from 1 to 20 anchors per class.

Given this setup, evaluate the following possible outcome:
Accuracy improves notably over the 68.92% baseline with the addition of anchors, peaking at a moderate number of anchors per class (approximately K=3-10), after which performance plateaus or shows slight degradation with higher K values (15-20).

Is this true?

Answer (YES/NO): NO